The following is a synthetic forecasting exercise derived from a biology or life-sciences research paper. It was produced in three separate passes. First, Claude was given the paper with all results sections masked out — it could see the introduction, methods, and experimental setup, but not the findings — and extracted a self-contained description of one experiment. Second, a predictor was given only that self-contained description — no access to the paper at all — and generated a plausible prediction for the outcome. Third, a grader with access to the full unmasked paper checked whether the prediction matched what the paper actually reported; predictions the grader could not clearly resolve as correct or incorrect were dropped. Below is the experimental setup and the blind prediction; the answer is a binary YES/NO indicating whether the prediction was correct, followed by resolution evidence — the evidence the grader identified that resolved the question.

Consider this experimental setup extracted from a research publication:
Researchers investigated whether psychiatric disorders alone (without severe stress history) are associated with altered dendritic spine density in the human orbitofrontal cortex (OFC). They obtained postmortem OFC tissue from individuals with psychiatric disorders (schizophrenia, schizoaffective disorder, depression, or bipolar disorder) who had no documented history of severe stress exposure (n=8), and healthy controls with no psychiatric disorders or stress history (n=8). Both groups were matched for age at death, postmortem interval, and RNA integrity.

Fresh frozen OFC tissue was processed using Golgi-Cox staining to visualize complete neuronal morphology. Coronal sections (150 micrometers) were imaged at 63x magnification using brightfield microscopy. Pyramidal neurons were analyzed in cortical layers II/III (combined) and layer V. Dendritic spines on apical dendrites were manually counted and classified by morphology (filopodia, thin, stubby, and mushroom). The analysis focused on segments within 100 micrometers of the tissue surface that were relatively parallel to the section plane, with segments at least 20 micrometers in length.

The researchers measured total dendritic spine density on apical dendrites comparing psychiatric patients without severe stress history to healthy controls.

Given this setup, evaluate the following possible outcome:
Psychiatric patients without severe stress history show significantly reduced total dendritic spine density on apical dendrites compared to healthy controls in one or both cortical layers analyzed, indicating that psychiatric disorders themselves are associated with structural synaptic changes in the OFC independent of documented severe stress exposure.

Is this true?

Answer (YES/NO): NO